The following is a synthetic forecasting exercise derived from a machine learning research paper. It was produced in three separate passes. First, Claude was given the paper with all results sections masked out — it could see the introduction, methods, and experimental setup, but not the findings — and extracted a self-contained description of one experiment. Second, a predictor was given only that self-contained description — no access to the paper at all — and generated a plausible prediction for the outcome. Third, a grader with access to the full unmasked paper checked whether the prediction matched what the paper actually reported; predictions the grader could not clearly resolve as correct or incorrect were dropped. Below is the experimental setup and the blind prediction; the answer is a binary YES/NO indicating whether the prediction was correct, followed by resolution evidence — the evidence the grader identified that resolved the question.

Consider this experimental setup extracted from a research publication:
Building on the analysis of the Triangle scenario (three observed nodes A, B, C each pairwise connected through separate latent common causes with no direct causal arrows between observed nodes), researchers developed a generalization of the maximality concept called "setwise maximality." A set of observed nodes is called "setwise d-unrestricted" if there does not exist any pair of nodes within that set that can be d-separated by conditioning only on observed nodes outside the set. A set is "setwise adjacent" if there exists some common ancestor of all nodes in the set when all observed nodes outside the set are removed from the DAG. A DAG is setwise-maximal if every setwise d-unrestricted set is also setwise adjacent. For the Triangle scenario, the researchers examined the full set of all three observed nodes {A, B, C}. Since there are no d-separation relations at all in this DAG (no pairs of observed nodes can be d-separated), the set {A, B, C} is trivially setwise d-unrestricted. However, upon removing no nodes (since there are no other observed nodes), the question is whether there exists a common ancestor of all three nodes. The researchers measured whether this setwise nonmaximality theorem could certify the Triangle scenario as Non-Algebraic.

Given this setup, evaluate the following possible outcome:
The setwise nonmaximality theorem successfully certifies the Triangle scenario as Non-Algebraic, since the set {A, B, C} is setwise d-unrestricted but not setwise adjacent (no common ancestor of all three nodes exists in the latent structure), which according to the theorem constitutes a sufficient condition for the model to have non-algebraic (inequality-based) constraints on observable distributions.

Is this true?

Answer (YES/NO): YES